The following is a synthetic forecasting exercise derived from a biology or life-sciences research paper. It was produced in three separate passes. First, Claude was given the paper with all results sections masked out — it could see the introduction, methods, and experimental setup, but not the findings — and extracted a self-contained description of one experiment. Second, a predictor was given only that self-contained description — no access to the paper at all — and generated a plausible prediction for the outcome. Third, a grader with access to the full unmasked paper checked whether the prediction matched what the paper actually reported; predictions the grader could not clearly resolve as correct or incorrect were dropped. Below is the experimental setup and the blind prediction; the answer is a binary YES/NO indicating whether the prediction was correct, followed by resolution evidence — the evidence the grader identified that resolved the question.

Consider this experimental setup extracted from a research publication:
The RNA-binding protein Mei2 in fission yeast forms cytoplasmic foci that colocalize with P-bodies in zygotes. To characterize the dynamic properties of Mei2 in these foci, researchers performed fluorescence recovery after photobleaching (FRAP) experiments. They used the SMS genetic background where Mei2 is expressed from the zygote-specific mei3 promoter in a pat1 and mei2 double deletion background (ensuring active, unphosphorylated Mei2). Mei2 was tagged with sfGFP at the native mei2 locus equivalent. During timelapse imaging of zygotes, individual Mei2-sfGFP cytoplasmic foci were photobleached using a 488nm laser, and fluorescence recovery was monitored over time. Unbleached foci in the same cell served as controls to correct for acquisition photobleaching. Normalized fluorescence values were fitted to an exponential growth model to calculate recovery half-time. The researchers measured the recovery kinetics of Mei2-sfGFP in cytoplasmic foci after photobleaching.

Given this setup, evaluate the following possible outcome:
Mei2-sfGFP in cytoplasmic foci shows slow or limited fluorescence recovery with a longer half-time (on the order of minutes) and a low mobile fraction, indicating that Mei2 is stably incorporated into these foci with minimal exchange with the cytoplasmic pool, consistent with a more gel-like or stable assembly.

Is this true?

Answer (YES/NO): NO